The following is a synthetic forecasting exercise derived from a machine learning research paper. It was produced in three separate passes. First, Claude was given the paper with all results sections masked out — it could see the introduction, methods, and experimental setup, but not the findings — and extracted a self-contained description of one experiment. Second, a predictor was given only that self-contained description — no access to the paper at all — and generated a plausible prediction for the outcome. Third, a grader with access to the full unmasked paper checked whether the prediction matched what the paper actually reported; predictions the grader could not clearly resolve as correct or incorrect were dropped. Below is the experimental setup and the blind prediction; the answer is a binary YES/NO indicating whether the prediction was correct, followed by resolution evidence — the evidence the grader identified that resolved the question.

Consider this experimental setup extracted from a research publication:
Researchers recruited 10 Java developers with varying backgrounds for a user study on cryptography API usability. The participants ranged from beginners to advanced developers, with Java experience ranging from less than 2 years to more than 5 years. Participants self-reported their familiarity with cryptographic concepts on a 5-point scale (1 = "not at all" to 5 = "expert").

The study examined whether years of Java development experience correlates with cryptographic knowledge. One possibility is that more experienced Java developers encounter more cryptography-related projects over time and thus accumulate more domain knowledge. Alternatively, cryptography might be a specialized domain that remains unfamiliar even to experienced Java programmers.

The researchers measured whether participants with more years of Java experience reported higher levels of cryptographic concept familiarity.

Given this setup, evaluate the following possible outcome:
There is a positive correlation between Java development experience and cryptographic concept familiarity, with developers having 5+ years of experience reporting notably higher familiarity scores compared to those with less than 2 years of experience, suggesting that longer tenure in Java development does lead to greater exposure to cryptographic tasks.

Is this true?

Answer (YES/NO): YES